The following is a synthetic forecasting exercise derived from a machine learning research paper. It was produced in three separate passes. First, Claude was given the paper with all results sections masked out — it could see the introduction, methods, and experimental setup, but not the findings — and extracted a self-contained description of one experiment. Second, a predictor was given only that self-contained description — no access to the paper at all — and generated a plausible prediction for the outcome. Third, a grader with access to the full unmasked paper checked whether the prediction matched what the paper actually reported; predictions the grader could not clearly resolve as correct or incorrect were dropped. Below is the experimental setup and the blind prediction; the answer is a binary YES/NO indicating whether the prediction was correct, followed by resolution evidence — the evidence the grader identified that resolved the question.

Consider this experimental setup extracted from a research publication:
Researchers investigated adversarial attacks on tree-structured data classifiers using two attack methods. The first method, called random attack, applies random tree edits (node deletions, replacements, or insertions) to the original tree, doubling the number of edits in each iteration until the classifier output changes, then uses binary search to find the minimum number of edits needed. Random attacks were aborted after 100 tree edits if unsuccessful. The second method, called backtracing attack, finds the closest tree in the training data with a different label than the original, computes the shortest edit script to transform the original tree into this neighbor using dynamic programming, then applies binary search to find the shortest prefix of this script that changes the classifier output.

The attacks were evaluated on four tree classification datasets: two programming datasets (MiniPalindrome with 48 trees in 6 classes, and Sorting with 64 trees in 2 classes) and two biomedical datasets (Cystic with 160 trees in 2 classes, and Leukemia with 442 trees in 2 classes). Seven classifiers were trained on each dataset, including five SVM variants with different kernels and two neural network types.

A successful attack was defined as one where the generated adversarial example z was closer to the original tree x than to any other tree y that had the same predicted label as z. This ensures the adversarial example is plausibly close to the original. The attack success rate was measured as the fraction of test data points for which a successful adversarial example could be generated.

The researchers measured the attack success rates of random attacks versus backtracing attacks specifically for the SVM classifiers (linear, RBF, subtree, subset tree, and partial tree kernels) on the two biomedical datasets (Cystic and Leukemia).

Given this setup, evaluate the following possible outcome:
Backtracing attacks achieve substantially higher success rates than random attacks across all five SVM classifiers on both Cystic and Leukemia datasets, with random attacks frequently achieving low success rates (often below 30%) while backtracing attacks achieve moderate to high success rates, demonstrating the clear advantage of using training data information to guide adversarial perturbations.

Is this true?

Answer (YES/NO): NO